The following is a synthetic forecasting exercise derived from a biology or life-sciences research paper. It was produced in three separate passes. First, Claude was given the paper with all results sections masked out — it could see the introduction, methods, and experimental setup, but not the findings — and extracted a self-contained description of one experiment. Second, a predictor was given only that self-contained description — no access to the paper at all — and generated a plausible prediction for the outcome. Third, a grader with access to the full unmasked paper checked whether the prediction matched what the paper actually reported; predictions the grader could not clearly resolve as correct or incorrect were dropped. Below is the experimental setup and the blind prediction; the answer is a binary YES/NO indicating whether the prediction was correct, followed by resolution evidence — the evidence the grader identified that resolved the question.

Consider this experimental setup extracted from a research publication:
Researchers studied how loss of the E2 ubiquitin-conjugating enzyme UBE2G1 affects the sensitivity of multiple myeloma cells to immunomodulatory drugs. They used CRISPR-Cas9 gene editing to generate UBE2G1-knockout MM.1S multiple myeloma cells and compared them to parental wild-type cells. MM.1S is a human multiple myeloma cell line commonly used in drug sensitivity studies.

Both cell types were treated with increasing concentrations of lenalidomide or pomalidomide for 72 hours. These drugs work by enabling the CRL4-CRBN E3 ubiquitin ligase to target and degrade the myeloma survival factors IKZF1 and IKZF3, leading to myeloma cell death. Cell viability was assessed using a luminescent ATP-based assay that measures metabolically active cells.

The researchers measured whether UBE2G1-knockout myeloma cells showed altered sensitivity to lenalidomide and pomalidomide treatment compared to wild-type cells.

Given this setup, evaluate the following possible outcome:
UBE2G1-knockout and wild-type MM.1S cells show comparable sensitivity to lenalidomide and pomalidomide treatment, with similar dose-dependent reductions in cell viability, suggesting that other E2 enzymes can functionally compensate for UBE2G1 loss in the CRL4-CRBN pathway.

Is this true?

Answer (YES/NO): NO